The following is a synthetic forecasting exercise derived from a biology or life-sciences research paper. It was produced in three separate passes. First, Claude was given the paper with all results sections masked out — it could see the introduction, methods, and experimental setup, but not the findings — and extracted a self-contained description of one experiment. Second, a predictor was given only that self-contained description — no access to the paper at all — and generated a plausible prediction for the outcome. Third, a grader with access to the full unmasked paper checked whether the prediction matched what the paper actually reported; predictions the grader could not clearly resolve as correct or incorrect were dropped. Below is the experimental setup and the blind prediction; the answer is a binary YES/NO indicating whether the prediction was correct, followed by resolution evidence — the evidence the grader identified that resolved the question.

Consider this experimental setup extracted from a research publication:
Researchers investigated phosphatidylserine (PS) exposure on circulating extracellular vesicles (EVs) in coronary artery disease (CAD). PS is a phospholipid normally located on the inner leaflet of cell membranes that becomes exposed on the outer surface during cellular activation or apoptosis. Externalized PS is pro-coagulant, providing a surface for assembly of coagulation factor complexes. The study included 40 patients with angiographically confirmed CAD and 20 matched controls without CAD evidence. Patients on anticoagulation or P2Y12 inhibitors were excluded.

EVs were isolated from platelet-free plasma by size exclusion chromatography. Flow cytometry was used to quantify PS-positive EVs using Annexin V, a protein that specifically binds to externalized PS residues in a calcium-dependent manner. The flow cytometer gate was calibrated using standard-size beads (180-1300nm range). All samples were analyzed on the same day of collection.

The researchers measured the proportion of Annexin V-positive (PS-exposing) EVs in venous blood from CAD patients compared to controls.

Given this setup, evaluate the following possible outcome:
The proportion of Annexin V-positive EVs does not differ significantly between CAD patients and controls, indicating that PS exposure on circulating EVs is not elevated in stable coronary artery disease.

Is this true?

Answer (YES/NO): YES